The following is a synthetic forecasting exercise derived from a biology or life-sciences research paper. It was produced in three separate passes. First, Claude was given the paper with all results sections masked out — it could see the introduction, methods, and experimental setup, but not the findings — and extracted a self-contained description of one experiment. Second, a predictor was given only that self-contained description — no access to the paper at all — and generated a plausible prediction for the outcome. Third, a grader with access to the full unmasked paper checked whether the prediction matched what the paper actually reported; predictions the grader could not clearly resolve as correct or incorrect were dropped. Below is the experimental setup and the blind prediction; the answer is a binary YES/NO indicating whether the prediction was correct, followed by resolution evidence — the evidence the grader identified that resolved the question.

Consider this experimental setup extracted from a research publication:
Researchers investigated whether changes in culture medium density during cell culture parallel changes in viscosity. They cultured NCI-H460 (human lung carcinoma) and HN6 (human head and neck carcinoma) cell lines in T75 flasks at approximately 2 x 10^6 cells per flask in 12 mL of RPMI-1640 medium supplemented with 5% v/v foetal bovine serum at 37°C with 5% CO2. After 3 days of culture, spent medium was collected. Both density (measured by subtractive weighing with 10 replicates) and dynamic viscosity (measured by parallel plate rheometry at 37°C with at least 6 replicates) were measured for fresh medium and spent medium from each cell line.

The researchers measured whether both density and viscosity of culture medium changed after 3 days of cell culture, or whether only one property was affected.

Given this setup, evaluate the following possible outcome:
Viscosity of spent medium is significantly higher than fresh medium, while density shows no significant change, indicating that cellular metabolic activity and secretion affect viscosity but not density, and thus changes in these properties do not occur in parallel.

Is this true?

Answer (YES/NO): YES